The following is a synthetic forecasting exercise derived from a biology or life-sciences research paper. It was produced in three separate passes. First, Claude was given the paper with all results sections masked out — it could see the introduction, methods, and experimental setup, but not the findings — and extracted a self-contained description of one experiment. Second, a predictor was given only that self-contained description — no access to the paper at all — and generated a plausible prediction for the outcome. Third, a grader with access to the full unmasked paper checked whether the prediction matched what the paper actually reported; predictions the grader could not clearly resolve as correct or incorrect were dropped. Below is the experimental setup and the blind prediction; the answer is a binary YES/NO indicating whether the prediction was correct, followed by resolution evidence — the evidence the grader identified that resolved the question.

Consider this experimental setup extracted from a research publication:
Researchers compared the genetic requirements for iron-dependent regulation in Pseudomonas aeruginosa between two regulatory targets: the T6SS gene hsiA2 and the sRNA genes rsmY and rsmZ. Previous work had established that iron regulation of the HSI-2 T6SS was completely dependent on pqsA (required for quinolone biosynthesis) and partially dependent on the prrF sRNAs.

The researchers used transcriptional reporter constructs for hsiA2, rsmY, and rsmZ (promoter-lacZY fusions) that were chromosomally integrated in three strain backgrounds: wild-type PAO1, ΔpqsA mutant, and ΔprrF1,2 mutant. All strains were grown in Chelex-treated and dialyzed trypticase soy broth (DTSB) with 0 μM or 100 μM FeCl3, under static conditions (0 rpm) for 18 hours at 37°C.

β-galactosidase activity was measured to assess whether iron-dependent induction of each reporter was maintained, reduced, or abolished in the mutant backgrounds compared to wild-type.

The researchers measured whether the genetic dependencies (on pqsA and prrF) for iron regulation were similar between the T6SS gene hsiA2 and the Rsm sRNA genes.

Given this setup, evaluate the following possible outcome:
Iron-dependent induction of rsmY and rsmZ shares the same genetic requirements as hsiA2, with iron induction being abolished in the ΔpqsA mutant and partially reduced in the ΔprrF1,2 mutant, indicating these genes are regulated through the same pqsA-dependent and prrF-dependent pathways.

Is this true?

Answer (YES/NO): NO